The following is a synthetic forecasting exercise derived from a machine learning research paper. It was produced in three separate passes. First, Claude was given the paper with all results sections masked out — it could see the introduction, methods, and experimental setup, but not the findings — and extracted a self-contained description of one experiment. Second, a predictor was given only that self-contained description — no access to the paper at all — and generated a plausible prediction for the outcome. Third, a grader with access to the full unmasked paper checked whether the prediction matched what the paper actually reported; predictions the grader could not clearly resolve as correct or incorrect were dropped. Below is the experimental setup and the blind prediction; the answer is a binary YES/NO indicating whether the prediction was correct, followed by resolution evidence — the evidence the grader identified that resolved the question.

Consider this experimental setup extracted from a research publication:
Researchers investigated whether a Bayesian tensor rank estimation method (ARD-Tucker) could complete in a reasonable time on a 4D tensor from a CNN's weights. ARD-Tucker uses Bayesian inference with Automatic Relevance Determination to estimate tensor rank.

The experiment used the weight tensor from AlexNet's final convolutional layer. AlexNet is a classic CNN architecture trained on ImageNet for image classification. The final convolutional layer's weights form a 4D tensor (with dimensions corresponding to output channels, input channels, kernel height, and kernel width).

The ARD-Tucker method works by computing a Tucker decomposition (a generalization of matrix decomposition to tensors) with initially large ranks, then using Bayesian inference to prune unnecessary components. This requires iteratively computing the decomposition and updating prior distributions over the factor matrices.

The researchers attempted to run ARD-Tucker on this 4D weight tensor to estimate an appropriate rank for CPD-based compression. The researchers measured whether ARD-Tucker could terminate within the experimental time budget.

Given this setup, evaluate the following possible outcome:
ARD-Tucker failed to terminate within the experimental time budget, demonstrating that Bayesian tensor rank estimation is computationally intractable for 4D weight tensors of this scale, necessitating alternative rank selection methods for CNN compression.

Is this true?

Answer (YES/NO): YES